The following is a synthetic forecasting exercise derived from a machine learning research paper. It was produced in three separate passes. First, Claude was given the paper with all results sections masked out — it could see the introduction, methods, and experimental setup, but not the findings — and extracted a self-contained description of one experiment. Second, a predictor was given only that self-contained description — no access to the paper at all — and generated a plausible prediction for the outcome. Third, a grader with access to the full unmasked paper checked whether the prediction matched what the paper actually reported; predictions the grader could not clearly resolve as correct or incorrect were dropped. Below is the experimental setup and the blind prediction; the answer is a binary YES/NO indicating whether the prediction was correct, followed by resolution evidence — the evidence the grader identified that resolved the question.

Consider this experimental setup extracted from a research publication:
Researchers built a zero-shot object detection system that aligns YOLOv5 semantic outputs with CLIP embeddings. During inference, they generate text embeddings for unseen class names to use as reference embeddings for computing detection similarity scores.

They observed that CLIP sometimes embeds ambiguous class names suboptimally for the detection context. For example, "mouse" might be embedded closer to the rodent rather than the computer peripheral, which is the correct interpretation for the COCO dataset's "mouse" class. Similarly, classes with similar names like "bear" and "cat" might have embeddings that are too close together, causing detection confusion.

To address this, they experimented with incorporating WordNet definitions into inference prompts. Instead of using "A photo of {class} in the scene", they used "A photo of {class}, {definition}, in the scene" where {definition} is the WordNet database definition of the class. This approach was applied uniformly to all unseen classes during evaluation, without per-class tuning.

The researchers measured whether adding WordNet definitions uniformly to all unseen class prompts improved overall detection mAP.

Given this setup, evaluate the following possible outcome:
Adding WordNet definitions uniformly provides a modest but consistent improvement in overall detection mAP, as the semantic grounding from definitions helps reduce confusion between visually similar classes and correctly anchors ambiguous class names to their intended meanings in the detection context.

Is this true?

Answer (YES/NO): NO